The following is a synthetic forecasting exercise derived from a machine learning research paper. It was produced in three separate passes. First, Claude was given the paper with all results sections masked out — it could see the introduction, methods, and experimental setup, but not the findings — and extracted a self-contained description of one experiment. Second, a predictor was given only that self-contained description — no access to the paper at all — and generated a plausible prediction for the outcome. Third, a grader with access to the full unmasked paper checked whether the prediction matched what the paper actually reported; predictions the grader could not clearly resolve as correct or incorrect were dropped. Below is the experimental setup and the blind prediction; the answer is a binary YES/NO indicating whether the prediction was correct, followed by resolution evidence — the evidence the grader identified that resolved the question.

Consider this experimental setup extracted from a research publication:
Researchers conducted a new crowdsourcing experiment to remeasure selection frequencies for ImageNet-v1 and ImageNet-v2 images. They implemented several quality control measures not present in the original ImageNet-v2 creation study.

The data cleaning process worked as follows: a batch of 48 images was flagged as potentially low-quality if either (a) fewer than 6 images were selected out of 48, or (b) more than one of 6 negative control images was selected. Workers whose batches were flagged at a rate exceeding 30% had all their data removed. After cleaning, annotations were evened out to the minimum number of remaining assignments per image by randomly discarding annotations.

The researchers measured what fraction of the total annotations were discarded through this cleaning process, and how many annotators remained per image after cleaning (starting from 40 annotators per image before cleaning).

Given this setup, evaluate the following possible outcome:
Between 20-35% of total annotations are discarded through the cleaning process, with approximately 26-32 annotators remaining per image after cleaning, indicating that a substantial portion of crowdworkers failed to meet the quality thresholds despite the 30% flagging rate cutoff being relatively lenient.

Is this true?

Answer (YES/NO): NO